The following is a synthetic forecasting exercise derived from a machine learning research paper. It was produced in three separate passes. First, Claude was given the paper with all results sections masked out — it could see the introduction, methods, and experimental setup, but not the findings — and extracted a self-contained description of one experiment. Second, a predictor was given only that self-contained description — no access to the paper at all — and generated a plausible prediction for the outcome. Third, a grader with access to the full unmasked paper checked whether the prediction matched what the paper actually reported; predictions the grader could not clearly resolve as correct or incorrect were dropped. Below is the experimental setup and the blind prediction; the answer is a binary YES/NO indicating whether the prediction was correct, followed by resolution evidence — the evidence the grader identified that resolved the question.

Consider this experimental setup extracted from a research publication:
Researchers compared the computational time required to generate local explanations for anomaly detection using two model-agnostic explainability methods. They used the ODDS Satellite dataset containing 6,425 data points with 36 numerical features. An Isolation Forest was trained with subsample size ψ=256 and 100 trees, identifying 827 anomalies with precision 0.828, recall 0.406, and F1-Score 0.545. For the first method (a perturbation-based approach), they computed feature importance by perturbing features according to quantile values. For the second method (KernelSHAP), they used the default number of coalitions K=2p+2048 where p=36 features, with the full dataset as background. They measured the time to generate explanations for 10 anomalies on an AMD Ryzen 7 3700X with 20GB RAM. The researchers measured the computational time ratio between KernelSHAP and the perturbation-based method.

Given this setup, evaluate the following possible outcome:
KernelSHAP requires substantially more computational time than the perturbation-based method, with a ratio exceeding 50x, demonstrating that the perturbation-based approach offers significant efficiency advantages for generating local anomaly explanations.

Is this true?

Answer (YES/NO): NO